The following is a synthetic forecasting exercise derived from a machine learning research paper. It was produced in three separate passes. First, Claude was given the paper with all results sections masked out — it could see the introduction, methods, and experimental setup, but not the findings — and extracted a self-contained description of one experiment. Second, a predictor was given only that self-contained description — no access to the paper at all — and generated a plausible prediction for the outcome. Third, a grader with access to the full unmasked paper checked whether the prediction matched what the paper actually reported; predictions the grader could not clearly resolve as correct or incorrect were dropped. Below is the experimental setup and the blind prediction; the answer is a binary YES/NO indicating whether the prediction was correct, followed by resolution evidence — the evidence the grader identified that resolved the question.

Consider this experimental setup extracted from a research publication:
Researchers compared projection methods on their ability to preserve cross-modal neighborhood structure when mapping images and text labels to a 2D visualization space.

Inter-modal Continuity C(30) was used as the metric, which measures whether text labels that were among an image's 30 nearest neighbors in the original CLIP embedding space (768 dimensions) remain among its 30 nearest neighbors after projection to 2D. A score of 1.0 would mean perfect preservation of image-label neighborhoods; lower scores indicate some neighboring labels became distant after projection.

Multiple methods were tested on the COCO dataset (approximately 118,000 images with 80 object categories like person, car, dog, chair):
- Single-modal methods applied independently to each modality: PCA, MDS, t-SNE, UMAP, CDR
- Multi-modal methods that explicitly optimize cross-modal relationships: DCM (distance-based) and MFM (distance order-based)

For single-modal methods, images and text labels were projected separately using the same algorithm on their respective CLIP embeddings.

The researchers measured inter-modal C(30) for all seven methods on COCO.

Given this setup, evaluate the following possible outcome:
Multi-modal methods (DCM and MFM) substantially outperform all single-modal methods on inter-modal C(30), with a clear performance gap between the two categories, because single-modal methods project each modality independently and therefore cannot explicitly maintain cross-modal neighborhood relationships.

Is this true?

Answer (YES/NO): NO